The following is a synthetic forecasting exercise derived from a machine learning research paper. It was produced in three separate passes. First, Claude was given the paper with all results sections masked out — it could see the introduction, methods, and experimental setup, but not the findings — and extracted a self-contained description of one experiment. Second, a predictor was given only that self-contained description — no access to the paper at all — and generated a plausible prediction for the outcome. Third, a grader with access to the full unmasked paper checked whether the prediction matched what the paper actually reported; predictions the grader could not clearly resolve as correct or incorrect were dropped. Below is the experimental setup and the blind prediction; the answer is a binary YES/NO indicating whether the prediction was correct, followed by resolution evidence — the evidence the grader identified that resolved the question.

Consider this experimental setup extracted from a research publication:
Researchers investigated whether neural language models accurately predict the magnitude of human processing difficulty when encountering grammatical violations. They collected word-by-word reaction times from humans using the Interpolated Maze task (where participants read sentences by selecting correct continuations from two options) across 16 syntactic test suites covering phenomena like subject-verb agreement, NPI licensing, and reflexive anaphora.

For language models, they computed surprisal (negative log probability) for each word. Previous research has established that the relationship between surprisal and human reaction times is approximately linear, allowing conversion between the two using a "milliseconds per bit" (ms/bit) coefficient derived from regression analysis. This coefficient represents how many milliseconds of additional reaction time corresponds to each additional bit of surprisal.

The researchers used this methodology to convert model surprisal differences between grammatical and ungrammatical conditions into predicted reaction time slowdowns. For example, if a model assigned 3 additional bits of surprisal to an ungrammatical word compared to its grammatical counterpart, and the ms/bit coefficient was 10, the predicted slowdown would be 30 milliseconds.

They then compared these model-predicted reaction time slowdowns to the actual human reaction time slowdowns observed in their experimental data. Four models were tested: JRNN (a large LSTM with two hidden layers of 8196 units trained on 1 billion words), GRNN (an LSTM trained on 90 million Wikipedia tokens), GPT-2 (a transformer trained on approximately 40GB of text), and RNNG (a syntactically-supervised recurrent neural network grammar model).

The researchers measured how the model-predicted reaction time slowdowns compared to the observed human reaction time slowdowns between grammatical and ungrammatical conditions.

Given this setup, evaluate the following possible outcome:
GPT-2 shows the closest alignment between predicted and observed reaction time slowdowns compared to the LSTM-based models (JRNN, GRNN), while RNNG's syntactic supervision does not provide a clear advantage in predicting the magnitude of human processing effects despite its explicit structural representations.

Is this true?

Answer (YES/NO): NO